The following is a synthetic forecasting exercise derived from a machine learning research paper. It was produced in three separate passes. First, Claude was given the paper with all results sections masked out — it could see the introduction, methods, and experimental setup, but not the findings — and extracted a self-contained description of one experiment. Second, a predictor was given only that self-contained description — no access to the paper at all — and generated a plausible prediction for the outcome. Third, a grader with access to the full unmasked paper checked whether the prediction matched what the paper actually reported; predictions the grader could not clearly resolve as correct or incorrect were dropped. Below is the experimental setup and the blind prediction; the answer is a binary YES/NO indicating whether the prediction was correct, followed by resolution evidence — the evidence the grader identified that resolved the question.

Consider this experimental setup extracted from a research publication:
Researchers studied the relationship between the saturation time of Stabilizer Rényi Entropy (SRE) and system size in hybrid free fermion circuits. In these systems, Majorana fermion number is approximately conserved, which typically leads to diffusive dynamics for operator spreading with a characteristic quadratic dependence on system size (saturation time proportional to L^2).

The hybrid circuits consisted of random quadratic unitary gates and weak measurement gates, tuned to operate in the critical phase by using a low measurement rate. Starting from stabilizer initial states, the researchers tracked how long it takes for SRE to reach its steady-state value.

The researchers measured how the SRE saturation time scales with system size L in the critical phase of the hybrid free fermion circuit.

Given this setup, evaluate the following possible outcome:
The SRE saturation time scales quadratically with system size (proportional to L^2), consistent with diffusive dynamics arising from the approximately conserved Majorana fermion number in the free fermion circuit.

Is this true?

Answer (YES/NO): NO